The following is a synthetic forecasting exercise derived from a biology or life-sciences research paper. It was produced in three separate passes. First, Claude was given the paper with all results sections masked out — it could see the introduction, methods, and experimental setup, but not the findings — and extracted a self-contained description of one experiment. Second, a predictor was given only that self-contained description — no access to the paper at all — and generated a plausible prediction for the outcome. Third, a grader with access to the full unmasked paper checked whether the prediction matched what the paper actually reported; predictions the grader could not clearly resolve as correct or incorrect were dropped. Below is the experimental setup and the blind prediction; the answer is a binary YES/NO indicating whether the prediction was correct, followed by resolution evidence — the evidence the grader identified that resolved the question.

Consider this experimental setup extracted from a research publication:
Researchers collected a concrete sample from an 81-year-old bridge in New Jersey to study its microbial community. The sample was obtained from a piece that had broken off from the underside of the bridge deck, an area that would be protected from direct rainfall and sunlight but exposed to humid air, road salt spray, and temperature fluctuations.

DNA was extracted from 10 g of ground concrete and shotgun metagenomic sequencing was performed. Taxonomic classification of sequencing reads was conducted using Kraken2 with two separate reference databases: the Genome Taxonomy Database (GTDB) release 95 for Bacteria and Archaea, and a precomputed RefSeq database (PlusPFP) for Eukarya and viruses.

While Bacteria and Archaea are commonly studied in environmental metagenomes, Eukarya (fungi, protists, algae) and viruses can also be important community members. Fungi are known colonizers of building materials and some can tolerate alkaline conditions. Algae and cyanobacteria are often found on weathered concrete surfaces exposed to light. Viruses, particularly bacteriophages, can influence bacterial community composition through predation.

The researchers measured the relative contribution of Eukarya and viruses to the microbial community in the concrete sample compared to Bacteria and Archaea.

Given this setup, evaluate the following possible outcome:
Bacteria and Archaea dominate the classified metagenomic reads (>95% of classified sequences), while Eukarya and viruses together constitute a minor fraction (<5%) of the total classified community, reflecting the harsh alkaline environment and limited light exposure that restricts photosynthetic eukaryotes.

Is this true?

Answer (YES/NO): YES